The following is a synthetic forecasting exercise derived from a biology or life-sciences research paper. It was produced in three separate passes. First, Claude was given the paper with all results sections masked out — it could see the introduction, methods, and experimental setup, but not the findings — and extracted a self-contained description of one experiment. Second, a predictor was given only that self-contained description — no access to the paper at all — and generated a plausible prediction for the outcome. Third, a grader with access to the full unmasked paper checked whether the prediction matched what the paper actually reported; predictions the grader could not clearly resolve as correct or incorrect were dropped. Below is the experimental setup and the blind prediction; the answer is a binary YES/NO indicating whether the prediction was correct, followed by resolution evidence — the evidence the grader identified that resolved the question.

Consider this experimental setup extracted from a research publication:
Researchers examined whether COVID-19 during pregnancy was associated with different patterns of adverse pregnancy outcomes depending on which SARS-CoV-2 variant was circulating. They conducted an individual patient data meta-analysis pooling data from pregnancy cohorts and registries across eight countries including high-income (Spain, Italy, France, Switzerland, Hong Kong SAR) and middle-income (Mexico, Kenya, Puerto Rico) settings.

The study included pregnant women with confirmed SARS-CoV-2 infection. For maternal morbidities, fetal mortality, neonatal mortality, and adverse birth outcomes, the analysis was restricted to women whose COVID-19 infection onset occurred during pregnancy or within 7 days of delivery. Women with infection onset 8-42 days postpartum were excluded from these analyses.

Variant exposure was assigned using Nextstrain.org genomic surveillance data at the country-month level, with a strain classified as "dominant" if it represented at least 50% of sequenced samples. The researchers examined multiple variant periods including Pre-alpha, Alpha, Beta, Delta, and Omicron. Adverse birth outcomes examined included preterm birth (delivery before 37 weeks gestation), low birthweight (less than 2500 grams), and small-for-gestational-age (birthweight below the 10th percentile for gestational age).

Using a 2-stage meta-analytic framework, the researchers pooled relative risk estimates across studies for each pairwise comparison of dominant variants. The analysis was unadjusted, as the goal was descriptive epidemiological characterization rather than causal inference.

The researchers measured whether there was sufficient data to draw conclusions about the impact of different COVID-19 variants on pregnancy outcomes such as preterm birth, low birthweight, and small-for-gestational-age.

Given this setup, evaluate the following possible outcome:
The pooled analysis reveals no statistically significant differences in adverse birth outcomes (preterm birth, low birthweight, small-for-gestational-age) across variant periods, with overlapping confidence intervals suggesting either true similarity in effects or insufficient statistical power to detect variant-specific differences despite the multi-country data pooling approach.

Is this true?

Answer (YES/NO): NO